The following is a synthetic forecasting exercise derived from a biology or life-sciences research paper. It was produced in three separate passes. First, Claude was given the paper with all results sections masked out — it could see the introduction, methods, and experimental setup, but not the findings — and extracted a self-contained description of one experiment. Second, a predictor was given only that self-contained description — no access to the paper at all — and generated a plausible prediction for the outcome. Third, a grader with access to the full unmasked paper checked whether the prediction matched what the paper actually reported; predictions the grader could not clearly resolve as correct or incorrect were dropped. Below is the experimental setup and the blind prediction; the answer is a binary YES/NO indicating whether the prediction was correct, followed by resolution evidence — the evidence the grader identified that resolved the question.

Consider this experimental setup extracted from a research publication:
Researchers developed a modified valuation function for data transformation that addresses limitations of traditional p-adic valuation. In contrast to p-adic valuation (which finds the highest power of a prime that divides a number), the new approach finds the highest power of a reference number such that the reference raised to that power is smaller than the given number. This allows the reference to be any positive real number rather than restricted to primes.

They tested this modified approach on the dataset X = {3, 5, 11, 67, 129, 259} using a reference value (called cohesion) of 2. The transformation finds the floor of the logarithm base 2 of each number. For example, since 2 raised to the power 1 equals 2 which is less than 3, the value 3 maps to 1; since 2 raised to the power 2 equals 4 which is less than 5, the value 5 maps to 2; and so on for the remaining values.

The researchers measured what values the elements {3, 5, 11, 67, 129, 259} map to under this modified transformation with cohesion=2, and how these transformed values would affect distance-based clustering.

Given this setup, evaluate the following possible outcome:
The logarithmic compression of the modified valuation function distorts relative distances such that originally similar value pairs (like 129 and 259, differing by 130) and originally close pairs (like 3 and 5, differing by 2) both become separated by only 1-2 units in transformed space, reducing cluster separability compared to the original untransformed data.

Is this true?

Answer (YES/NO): NO